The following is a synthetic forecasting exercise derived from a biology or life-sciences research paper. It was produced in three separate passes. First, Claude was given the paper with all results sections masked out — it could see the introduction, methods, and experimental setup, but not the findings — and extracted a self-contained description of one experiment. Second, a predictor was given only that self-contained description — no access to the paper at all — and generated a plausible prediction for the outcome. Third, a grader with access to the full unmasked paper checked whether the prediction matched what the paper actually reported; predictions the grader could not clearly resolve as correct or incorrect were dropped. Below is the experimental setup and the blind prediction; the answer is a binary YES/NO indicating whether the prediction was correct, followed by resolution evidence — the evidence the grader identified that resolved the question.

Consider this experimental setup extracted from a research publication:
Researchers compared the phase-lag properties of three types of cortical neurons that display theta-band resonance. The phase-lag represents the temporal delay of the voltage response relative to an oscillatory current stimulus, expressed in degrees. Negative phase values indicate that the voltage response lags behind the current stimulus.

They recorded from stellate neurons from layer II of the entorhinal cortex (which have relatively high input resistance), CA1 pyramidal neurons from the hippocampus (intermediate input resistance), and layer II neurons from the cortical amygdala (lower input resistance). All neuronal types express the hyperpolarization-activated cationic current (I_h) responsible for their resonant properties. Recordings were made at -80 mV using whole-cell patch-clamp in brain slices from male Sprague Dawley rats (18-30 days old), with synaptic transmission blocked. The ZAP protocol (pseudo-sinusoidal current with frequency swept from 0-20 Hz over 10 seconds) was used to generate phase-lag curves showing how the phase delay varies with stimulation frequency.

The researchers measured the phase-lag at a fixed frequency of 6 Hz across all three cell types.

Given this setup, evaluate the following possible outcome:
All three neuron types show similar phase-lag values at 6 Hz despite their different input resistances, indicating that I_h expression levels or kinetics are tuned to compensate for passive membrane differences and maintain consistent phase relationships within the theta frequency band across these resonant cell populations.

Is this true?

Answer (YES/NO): NO